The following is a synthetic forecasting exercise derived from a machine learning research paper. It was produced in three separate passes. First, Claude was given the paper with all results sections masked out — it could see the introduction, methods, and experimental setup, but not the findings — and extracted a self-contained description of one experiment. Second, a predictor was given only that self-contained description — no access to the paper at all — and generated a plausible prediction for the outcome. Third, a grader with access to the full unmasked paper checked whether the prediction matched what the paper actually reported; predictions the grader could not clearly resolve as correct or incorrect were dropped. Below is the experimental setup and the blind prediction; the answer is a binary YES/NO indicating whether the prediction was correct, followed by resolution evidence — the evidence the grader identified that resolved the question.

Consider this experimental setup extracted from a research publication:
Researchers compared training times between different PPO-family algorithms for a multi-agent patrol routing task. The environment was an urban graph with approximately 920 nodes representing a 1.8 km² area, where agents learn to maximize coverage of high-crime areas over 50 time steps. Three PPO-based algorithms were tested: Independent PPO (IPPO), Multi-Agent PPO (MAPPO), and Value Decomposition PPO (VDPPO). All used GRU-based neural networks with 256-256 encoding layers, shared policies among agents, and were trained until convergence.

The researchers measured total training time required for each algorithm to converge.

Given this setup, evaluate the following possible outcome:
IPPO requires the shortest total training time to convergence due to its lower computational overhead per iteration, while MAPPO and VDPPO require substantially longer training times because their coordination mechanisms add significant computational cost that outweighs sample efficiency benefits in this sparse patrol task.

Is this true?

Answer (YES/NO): NO